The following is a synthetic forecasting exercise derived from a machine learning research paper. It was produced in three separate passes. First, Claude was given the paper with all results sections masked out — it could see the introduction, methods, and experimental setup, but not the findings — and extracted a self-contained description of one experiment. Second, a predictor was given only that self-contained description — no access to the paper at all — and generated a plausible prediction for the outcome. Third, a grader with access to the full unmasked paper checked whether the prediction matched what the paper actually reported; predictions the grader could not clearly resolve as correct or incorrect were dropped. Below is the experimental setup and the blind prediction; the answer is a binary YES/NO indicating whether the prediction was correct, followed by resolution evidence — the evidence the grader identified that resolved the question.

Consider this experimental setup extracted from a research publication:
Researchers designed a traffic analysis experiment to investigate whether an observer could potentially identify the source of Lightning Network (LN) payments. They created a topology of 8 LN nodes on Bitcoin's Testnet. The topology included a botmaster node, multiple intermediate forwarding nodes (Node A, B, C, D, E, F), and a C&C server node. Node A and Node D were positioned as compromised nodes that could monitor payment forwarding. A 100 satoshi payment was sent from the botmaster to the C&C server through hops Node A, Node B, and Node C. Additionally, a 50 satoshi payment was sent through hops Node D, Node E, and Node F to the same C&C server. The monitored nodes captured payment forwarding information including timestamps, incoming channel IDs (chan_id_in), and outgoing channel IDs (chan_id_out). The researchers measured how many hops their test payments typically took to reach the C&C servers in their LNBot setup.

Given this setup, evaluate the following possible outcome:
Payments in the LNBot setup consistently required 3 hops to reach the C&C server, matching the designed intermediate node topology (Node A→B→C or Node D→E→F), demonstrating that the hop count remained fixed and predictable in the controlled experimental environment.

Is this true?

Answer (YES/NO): NO